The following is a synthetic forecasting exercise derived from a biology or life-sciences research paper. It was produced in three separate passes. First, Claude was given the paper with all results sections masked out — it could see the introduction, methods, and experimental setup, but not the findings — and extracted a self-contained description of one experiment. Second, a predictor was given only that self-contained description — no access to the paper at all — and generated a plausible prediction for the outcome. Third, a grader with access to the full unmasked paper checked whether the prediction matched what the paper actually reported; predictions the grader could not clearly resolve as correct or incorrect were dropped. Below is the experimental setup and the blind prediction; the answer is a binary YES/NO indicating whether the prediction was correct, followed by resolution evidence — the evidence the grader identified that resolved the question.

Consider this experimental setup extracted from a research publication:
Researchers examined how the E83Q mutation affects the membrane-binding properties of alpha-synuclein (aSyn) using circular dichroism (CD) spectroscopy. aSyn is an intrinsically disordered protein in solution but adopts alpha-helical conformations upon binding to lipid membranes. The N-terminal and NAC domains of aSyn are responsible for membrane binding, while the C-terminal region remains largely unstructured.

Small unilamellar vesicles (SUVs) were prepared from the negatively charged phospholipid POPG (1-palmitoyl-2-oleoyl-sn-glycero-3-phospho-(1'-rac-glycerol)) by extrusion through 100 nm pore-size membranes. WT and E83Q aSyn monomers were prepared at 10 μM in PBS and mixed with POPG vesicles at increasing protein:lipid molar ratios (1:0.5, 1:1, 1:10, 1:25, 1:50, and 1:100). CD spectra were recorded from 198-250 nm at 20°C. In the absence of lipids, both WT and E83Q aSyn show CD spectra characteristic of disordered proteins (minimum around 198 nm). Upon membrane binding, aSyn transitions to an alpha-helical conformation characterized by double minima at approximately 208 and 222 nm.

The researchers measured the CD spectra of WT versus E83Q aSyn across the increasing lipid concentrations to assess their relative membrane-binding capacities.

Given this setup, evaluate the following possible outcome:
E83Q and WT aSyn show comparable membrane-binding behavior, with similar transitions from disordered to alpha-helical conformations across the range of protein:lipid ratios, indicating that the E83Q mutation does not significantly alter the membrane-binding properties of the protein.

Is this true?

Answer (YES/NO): YES